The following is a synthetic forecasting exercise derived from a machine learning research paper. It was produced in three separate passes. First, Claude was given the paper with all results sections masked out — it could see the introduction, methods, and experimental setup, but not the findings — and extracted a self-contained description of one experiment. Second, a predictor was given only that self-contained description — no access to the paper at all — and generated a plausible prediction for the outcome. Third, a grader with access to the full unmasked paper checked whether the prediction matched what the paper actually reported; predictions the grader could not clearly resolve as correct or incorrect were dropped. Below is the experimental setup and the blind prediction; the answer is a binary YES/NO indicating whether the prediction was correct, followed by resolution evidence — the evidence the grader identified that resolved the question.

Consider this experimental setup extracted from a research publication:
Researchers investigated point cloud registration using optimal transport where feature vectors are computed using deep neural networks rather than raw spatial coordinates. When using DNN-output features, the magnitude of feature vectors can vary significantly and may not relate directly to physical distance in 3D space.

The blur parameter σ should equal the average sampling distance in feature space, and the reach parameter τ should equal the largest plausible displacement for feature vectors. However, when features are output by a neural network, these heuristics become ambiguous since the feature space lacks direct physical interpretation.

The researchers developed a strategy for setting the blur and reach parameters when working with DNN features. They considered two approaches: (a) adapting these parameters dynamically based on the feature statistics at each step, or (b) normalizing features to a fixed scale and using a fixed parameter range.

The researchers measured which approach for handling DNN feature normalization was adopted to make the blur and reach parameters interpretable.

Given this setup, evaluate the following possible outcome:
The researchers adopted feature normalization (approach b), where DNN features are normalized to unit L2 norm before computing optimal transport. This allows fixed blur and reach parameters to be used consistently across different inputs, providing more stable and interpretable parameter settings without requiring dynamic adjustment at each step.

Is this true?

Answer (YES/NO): YES